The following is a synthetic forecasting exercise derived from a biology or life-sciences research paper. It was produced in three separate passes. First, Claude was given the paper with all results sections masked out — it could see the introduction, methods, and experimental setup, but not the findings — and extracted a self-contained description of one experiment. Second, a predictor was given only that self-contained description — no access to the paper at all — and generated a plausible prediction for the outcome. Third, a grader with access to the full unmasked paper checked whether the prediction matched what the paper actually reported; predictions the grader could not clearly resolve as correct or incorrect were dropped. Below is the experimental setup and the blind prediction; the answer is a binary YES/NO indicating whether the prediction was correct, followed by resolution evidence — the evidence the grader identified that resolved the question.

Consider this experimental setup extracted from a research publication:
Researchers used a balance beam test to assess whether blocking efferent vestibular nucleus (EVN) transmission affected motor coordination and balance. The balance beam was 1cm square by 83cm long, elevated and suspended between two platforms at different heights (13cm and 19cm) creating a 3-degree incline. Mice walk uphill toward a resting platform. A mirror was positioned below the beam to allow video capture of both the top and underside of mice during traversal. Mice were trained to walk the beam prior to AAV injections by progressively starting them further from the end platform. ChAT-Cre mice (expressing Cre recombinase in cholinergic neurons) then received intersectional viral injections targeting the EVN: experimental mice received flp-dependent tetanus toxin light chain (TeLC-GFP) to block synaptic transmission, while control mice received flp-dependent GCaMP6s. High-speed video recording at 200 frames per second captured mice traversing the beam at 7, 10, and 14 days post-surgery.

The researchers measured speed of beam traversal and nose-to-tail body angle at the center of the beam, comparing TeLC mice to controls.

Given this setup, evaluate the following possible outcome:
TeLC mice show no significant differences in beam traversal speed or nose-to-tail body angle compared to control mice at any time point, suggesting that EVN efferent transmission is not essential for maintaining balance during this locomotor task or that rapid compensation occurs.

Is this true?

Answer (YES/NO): NO